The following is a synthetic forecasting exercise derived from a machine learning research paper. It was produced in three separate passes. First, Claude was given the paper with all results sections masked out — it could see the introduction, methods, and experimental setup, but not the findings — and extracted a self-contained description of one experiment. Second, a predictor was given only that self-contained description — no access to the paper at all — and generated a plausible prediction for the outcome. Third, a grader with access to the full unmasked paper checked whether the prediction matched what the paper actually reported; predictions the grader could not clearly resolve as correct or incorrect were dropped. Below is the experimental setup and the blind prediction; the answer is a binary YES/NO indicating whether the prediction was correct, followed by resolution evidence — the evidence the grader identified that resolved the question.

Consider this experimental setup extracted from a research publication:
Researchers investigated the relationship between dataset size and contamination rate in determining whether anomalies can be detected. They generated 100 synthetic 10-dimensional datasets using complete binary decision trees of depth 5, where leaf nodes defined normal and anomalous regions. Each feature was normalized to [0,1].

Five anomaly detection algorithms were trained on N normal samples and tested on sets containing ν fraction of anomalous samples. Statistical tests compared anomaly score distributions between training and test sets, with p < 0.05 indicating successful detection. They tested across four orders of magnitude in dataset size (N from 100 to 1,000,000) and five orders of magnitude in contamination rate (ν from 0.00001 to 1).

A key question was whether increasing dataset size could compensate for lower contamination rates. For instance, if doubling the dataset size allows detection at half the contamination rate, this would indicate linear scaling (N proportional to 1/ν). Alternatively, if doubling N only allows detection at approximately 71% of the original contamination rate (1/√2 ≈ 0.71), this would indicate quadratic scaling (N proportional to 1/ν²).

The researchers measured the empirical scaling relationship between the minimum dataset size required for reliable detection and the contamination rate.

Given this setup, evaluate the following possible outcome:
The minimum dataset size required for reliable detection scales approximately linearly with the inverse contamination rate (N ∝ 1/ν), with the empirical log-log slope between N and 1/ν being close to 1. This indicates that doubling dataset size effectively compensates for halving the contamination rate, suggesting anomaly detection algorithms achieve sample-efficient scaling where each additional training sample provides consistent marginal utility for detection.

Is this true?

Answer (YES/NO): NO